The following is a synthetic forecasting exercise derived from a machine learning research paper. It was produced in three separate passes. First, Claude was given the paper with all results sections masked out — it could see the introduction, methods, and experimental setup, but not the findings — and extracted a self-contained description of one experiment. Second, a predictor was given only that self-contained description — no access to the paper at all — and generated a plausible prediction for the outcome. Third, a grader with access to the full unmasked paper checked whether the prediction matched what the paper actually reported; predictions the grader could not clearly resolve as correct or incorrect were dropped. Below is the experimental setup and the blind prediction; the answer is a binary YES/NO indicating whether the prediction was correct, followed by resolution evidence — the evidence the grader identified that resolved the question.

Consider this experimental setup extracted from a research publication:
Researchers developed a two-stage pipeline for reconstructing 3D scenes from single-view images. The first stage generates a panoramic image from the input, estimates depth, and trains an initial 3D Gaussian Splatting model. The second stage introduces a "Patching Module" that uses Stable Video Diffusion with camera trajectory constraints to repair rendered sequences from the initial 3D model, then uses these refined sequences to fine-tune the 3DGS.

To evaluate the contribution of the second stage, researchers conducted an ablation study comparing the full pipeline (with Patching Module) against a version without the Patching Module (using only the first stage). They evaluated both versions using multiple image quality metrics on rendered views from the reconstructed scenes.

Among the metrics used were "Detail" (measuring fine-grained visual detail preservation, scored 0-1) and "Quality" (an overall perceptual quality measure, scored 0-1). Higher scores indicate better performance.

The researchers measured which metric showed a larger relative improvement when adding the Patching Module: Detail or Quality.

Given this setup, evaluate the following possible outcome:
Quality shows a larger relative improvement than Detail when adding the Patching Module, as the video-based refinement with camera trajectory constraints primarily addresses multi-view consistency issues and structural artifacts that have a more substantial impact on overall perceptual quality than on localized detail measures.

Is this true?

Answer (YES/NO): YES